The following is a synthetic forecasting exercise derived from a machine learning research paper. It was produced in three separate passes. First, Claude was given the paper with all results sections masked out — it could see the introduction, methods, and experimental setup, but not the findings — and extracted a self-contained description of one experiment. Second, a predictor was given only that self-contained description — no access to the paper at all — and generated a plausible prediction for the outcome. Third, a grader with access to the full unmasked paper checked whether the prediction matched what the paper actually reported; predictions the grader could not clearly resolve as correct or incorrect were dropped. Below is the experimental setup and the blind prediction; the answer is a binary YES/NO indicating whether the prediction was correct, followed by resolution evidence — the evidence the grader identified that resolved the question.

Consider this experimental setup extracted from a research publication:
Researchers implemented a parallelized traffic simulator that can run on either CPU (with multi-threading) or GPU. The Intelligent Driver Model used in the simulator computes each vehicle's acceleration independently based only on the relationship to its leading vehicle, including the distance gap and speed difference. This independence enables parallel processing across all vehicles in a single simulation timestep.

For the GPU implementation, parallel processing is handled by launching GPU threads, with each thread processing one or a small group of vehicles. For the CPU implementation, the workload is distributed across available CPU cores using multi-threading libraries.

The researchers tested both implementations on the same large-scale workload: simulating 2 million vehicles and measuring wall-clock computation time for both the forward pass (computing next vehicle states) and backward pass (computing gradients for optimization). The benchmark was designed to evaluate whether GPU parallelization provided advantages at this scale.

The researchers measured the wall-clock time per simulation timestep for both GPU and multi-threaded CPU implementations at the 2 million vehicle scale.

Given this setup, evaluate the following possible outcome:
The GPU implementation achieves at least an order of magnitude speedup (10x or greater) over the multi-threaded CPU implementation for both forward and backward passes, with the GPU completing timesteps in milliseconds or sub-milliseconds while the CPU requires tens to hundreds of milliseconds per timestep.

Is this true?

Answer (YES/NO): NO